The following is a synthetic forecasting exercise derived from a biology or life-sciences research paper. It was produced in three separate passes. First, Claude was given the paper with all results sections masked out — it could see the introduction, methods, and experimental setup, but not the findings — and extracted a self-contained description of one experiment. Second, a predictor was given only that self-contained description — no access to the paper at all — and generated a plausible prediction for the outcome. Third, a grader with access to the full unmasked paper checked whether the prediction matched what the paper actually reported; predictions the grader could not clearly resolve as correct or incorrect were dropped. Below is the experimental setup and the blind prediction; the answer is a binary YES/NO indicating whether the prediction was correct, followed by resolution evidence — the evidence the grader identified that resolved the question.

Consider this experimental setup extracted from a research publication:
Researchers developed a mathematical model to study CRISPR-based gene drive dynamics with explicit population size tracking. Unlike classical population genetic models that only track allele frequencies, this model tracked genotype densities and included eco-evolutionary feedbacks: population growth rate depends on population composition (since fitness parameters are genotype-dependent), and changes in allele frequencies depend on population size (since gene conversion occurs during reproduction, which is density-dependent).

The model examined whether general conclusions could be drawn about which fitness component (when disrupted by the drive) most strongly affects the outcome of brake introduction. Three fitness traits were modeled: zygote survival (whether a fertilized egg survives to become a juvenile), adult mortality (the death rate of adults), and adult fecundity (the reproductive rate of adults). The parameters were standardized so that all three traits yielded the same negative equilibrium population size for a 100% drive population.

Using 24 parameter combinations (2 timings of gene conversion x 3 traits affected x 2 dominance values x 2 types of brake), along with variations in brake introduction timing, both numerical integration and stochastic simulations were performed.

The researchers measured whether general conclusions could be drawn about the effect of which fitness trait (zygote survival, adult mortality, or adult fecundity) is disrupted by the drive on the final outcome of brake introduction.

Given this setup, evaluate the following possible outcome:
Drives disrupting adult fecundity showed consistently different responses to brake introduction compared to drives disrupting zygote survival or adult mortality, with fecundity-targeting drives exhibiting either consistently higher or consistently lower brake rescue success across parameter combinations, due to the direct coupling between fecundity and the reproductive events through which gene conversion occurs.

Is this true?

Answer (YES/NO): NO